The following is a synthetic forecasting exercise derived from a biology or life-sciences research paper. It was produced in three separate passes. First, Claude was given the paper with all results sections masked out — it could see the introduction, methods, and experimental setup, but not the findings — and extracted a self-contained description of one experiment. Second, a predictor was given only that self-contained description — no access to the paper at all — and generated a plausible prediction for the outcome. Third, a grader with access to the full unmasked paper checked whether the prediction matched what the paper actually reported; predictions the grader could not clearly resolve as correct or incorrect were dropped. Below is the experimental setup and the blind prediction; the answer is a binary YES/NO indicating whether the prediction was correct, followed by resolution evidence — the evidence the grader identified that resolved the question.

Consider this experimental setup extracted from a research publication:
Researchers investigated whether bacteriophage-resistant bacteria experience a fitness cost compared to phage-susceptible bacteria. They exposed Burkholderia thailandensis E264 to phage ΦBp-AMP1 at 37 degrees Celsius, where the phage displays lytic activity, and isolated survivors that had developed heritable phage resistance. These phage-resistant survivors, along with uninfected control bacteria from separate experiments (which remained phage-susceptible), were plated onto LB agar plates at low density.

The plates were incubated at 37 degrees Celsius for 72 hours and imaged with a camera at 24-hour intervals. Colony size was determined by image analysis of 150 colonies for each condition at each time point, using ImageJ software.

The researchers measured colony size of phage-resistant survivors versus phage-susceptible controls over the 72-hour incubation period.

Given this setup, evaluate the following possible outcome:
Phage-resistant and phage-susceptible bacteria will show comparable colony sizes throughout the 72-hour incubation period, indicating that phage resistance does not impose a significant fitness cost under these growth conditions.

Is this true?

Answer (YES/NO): NO